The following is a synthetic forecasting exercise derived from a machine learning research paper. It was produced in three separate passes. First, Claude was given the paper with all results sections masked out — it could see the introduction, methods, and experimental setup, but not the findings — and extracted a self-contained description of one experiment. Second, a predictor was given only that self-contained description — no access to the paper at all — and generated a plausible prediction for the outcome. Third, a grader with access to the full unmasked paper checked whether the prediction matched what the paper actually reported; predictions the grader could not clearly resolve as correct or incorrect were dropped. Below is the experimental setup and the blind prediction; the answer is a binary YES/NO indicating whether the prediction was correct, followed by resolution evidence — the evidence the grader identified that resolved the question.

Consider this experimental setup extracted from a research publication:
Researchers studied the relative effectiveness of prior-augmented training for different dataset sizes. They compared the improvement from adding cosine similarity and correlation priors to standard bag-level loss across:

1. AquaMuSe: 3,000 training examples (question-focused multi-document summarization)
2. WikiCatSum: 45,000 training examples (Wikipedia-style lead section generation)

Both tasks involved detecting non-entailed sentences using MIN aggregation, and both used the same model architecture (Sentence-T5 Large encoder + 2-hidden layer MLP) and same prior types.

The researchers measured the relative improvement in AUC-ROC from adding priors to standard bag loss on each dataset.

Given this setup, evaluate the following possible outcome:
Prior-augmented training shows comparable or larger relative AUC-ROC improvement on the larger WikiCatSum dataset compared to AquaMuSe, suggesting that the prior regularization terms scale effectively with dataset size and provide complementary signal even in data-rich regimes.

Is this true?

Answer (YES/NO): YES